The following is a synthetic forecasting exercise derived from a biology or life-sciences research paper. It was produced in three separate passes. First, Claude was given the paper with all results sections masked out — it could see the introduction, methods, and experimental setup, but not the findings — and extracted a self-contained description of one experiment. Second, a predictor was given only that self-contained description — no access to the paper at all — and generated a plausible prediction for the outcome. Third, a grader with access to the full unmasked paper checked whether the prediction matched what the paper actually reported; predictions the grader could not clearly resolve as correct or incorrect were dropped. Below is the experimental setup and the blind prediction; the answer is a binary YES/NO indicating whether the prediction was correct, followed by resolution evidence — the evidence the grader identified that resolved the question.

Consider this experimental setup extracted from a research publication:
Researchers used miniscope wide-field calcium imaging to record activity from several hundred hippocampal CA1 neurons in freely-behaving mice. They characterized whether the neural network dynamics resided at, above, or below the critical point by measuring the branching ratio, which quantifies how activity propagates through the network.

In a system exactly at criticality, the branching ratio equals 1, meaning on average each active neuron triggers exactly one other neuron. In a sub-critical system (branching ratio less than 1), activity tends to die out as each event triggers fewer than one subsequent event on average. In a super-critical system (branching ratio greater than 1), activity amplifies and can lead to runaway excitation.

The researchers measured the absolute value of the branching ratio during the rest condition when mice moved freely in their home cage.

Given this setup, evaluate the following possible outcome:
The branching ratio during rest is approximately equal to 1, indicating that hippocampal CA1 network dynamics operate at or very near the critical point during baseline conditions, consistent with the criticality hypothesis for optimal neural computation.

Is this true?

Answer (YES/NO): NO